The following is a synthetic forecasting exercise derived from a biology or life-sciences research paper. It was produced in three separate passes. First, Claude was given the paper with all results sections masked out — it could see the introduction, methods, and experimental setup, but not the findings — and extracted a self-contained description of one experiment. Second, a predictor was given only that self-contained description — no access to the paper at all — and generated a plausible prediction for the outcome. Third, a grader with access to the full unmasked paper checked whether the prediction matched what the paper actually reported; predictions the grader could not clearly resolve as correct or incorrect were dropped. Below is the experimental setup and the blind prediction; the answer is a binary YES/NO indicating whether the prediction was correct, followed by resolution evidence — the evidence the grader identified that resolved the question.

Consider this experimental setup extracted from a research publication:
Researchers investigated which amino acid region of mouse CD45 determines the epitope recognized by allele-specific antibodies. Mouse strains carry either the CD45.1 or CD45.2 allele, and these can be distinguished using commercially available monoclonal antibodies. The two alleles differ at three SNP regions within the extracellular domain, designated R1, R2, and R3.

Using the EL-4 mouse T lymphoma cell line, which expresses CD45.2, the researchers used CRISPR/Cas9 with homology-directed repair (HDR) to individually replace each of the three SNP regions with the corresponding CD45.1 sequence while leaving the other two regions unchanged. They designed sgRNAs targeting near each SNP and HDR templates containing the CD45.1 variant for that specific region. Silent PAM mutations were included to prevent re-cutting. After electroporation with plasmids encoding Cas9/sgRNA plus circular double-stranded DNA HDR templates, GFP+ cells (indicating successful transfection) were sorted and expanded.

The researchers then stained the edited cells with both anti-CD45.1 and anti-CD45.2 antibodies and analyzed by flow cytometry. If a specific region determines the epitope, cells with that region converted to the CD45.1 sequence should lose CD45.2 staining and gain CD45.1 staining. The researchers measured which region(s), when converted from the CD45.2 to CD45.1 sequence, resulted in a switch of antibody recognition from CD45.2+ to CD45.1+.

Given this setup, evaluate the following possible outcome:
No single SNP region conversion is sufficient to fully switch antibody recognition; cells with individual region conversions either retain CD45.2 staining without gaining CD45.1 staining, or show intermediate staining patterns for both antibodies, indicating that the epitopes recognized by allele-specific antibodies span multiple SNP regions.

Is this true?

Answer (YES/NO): NO